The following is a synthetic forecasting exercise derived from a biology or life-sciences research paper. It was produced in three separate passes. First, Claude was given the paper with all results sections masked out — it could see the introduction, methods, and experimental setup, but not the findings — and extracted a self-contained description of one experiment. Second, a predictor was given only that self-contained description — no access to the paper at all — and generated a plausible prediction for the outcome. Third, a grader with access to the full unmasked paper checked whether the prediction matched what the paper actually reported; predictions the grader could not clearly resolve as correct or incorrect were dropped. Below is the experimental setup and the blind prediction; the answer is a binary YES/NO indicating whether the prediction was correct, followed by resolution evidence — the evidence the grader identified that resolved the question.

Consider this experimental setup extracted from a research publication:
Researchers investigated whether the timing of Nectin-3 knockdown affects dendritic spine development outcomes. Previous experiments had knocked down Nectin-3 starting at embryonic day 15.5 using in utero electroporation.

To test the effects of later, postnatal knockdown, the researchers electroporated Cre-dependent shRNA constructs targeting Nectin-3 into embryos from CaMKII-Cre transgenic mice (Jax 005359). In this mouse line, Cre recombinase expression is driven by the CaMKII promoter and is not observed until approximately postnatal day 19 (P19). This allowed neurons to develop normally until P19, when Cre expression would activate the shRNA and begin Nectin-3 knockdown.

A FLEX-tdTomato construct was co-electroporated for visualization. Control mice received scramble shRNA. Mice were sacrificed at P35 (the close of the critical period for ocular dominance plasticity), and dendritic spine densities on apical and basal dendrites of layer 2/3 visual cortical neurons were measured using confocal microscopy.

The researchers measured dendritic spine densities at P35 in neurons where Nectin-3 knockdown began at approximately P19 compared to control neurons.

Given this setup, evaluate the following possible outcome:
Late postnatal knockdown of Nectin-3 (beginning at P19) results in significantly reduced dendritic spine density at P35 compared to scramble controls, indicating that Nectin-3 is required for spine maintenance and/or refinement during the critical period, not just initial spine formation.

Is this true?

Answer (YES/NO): NO